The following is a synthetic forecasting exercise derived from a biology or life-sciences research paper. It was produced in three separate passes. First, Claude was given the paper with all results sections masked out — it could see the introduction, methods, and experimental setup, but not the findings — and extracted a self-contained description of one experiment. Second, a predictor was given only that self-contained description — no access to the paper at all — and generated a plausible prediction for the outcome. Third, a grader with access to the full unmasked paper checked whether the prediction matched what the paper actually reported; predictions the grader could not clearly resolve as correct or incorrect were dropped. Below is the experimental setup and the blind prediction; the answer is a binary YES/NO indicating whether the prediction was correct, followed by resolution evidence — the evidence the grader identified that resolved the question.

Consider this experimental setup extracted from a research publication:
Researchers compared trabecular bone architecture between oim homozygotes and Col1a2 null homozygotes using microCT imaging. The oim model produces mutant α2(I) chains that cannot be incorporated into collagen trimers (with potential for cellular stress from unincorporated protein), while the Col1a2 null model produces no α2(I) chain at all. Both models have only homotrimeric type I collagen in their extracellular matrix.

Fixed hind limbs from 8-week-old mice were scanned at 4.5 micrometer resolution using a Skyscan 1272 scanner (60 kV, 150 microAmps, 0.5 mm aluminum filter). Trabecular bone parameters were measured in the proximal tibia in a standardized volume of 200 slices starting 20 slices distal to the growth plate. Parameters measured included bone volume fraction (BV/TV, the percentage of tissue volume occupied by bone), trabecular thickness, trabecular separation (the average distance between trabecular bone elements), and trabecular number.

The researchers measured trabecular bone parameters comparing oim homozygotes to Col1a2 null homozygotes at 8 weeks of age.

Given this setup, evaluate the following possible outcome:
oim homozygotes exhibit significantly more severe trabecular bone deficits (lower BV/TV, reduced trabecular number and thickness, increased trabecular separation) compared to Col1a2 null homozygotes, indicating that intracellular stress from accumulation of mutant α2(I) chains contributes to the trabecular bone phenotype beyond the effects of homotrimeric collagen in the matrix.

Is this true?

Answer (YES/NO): YES